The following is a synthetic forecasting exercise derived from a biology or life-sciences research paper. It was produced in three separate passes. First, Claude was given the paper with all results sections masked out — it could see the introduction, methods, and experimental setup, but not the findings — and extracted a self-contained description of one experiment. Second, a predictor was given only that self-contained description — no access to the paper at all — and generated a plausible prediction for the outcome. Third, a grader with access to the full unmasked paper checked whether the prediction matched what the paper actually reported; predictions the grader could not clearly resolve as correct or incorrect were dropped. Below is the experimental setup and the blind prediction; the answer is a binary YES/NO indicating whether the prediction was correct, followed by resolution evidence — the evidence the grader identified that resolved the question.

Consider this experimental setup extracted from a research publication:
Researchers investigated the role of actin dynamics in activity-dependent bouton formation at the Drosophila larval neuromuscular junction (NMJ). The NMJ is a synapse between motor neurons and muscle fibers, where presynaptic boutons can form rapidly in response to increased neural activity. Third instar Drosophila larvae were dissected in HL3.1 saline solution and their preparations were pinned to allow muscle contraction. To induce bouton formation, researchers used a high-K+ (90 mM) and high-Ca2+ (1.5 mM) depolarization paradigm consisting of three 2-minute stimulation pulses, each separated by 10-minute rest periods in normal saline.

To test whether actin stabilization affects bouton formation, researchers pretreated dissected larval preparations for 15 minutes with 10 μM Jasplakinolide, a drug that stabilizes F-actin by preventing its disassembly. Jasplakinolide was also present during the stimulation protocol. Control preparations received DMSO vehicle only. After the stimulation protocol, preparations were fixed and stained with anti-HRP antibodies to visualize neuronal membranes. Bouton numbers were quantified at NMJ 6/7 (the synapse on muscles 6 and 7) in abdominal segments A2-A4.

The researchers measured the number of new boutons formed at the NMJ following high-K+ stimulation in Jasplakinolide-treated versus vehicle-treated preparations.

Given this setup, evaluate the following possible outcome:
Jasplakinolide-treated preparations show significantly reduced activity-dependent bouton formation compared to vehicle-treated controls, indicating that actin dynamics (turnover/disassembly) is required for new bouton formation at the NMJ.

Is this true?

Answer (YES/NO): NO